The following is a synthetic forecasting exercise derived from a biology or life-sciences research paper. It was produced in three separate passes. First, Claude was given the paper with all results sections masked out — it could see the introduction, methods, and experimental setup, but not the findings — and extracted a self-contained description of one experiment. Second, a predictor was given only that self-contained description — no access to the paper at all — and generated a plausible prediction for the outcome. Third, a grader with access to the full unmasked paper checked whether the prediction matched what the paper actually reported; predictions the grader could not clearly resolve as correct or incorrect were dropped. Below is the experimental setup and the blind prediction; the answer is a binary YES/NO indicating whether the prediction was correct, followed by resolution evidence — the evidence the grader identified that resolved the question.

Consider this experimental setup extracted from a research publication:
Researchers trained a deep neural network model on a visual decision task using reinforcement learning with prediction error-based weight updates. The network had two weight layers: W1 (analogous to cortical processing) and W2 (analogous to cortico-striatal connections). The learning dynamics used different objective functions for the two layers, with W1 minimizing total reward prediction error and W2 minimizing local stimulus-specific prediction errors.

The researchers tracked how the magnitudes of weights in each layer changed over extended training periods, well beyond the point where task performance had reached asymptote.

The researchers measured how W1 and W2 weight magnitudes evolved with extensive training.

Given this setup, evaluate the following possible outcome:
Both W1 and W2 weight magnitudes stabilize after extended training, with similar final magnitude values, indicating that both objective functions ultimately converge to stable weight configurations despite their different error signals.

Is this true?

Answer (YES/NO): NO